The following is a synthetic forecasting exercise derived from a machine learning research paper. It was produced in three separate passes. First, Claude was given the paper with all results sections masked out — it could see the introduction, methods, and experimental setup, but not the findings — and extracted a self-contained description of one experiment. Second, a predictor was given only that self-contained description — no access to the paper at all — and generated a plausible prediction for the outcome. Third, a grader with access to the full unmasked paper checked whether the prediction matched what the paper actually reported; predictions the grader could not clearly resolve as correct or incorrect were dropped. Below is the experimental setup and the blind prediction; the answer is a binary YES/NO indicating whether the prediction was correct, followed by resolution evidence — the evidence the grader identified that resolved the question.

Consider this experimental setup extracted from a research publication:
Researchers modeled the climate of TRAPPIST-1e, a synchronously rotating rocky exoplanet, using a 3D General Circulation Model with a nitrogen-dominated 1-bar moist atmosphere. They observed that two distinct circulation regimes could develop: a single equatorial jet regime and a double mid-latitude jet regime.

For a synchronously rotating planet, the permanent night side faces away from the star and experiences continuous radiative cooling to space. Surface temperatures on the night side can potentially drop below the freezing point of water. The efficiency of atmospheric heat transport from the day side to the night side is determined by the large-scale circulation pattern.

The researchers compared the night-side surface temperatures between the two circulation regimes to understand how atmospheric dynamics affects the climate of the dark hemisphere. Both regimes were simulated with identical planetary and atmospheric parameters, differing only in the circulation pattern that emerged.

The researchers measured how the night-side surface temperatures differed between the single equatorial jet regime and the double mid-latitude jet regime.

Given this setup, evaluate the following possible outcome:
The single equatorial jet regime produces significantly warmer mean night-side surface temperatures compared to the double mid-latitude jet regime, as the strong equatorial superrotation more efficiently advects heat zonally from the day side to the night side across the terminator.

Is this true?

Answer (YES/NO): NO